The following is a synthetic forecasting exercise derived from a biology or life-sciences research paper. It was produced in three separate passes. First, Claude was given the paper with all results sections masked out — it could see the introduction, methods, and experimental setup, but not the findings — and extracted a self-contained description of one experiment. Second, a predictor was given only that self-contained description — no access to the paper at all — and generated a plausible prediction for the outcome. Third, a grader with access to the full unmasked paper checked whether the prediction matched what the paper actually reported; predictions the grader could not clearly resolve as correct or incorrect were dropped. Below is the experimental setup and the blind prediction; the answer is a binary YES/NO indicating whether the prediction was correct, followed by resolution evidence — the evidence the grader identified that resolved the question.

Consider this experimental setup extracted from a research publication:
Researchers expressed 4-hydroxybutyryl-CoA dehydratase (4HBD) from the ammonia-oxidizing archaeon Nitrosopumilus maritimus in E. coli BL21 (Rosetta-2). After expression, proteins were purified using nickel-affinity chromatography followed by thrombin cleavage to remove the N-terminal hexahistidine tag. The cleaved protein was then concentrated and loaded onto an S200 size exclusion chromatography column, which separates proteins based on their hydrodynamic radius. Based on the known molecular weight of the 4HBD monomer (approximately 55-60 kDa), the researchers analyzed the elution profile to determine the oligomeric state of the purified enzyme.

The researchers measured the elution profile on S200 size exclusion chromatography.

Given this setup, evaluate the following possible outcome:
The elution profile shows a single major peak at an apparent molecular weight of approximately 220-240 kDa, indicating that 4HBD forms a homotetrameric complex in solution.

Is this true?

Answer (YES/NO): YES